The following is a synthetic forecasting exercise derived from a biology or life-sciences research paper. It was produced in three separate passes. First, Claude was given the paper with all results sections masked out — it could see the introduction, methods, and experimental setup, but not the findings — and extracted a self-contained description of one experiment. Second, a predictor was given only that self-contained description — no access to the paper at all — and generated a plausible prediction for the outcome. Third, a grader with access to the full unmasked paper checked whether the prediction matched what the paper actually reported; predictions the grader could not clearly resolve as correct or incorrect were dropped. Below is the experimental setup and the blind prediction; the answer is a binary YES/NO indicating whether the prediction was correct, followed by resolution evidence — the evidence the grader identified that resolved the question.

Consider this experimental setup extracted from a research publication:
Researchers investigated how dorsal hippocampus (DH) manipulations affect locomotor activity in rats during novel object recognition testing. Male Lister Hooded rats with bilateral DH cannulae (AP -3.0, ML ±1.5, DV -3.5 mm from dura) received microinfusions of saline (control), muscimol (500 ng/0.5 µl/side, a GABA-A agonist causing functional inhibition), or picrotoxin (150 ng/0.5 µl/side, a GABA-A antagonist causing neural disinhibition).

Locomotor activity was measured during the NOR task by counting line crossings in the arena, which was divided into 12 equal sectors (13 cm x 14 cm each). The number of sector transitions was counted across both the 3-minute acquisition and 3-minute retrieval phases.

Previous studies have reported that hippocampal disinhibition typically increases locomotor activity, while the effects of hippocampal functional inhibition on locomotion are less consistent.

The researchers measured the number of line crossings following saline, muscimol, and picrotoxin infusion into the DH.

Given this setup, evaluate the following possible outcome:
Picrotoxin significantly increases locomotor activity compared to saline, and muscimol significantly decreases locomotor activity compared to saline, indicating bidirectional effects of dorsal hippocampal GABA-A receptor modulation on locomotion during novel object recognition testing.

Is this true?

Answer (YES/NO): NO